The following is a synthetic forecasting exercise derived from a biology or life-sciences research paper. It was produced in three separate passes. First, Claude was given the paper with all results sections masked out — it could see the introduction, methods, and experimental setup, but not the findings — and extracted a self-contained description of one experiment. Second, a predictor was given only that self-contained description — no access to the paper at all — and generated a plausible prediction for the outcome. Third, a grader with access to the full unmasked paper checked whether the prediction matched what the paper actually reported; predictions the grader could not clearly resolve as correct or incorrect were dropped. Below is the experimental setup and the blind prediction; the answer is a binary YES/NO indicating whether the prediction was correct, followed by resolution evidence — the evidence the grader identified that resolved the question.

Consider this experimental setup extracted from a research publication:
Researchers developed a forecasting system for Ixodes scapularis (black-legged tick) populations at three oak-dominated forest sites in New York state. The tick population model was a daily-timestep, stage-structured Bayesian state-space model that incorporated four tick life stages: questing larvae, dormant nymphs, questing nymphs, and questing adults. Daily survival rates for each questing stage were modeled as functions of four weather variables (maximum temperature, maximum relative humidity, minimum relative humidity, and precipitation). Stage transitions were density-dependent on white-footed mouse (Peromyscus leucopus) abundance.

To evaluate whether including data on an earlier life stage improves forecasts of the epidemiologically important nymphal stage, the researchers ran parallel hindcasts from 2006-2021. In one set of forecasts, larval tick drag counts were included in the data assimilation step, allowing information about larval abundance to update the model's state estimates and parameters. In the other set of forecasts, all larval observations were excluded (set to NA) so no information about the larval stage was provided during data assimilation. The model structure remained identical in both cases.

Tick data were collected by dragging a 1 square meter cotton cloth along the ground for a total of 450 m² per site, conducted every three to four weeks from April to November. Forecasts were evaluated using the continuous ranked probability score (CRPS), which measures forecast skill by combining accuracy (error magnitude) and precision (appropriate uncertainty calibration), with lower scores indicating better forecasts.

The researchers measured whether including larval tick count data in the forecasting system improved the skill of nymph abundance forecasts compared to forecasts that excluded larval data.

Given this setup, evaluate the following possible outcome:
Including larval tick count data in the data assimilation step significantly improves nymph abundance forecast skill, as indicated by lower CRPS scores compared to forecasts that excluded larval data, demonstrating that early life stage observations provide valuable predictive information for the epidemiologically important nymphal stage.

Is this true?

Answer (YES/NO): NO